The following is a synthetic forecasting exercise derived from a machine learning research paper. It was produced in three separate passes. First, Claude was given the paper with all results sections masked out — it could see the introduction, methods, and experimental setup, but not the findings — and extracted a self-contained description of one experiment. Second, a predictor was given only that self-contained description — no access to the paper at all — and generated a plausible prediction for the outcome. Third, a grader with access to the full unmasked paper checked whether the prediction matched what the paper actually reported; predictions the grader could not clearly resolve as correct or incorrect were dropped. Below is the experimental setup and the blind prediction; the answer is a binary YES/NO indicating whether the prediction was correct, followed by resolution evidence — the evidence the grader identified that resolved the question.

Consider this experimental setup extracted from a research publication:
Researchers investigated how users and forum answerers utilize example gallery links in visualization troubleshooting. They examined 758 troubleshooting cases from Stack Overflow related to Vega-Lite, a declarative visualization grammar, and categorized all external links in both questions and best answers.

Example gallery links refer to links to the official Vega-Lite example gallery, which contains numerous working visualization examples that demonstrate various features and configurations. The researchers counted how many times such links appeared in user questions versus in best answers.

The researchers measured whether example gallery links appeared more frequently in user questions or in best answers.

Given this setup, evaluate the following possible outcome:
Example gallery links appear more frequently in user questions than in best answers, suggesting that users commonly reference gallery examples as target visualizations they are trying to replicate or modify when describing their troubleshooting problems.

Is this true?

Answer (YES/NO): YES